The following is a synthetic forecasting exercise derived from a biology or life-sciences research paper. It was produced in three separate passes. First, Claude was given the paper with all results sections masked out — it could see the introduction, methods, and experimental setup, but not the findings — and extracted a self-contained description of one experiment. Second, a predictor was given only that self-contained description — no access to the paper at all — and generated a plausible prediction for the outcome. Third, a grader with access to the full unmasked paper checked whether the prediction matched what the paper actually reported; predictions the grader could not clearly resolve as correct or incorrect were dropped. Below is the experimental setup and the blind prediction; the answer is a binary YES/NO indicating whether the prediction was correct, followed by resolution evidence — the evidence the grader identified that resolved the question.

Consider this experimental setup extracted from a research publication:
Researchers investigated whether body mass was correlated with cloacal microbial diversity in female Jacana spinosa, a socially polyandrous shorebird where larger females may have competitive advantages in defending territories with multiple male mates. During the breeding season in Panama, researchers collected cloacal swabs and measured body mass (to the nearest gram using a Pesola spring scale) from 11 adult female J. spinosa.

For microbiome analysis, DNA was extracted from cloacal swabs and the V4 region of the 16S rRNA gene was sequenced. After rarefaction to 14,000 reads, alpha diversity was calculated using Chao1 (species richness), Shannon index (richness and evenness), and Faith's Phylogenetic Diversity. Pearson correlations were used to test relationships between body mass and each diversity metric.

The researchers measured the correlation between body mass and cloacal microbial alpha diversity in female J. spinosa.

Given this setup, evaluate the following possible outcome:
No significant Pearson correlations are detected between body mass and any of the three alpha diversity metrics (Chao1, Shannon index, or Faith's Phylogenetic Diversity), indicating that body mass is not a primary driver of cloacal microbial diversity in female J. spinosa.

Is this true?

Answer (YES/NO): YES